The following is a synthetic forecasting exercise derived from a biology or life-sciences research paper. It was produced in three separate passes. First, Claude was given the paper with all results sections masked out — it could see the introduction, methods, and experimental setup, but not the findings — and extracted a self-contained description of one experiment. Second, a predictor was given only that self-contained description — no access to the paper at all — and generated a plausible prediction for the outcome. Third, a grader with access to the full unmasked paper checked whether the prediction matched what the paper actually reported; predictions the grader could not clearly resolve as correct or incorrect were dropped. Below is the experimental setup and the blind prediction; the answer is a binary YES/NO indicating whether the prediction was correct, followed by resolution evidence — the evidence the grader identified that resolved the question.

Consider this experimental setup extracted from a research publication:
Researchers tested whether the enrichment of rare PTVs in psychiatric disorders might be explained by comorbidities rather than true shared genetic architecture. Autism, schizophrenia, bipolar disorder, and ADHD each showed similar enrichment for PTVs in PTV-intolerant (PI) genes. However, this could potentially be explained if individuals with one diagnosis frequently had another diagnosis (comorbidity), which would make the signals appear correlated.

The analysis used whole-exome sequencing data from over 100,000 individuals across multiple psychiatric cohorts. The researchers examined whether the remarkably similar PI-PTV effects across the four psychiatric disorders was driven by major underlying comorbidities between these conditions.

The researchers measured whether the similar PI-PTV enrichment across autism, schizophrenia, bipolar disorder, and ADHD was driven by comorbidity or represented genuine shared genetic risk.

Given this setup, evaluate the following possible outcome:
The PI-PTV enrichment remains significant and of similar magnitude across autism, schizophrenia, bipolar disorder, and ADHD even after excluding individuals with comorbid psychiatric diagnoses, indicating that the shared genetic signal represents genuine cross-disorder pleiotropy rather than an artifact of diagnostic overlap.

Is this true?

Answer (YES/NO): YES